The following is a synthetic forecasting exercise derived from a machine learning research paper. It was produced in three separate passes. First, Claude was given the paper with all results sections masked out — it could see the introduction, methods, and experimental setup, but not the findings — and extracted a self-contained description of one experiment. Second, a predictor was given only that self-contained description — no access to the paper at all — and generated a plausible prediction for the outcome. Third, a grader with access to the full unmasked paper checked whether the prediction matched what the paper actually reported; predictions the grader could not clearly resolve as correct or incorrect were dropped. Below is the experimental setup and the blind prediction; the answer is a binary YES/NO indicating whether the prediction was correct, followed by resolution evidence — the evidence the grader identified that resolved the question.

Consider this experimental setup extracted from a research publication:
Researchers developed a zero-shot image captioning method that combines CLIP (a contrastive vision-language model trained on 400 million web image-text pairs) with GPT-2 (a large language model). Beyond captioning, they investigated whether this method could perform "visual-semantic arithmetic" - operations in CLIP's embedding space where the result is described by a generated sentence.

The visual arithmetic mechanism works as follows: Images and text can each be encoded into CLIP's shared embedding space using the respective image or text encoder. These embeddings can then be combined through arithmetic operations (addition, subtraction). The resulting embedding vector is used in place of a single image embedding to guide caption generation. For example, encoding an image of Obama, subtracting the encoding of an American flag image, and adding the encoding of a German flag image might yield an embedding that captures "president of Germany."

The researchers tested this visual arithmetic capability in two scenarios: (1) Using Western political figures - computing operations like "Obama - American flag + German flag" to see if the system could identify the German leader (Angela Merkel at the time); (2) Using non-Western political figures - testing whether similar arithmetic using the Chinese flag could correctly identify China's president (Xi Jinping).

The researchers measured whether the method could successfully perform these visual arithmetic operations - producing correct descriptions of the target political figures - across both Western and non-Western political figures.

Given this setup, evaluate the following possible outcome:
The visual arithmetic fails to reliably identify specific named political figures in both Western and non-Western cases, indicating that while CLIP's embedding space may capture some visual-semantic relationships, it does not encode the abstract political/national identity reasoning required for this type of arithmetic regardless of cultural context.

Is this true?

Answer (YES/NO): NO